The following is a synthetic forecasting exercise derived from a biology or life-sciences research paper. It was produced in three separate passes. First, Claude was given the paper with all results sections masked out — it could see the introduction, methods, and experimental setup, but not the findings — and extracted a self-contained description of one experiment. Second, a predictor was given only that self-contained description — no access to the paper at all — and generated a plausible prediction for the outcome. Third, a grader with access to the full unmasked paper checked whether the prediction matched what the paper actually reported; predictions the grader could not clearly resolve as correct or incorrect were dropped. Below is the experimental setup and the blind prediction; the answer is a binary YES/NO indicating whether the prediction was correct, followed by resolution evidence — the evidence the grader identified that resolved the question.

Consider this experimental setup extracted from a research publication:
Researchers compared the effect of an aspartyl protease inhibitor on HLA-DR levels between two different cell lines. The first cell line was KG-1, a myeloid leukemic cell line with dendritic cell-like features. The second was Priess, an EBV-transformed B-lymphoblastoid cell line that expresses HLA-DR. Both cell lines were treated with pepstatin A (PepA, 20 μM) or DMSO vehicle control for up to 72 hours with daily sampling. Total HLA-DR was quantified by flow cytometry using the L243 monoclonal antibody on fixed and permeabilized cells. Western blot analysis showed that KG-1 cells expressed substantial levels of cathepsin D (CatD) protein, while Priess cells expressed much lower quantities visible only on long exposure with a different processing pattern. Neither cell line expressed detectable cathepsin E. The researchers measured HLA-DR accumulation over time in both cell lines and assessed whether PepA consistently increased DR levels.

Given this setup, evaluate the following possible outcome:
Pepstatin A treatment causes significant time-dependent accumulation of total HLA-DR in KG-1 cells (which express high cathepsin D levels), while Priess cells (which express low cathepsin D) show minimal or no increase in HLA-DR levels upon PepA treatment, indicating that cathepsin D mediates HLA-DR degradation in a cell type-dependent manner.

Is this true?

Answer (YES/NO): YES